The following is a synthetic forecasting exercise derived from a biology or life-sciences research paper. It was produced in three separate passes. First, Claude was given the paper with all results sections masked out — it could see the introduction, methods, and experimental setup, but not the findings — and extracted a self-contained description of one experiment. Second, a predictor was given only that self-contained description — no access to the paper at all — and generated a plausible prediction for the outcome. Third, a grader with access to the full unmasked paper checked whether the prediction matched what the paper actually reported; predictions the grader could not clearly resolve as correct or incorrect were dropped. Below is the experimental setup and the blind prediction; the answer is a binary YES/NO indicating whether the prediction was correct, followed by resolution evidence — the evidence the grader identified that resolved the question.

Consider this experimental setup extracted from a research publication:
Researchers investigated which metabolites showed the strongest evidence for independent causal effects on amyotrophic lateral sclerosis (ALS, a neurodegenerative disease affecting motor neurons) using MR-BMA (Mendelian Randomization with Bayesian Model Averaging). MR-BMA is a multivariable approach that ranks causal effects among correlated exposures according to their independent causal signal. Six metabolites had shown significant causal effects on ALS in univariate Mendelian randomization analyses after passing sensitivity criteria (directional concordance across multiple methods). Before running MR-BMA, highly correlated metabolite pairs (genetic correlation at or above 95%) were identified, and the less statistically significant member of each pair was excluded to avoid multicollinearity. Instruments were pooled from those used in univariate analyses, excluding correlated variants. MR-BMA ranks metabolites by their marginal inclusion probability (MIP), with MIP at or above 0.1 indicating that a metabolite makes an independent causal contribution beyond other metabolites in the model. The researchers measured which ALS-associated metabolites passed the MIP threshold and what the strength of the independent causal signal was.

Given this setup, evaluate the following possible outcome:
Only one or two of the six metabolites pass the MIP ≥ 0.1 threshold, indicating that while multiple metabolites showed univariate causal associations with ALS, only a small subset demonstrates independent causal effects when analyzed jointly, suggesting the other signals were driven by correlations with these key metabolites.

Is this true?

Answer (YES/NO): YES